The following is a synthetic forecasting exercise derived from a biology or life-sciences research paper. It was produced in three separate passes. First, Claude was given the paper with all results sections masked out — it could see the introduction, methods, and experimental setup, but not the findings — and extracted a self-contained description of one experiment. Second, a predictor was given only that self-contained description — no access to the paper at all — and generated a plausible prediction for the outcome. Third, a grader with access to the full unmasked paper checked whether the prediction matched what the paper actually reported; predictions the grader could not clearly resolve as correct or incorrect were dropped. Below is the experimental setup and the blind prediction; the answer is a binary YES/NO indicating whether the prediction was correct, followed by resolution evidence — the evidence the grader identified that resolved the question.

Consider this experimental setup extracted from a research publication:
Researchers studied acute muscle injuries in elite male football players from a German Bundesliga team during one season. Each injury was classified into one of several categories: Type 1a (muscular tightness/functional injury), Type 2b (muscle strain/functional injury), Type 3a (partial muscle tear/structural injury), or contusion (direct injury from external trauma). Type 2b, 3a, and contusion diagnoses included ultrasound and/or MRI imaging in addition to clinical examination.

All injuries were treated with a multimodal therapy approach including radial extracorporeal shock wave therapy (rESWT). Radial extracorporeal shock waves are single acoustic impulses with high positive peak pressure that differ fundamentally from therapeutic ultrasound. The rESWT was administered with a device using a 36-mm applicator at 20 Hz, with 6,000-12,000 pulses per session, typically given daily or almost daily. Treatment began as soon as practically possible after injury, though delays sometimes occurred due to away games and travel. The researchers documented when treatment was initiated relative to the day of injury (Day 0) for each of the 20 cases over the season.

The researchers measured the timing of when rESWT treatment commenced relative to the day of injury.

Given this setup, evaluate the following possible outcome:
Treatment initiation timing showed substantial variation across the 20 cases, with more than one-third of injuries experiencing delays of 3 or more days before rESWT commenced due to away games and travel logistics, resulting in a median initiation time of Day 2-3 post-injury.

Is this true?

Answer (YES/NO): NO